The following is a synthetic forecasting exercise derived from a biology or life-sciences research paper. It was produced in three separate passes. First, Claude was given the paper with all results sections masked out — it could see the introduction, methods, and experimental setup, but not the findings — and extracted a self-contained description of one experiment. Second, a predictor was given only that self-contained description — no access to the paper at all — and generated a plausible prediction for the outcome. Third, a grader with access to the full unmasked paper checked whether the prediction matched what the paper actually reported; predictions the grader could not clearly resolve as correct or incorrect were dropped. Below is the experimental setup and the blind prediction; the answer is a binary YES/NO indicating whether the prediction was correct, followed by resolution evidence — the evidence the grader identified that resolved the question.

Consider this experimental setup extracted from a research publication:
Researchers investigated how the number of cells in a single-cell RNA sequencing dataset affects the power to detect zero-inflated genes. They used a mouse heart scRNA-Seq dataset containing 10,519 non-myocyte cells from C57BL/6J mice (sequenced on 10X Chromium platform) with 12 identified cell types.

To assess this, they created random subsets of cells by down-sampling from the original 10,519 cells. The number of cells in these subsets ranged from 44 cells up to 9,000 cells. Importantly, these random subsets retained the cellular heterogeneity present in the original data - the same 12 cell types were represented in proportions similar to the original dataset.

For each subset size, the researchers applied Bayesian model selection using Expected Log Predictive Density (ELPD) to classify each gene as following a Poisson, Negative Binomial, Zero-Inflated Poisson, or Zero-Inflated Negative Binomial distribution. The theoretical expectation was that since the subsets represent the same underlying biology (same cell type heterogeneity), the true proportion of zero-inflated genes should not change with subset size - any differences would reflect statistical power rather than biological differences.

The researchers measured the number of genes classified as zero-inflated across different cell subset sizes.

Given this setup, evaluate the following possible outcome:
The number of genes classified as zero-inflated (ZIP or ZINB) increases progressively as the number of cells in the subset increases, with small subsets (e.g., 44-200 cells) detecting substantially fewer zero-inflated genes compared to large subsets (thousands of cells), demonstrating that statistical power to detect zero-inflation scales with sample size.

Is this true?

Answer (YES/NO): YES